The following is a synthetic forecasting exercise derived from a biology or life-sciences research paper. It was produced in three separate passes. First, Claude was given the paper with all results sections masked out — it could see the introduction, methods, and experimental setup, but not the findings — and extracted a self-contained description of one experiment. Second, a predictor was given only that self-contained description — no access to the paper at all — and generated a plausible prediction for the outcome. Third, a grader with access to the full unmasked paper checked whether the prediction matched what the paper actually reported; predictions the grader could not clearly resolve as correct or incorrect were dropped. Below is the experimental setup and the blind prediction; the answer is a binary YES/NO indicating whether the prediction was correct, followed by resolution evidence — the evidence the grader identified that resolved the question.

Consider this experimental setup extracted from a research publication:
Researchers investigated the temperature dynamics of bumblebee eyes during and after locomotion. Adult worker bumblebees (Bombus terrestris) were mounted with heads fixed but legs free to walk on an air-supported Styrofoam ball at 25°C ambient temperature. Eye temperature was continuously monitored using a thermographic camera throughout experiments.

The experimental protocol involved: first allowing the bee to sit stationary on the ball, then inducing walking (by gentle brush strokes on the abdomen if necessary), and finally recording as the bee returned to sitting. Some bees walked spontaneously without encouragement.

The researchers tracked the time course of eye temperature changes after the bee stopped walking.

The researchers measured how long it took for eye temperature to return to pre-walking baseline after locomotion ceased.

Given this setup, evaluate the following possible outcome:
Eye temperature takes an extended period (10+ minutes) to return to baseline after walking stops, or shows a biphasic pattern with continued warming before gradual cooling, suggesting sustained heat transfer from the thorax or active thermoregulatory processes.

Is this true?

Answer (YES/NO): NO